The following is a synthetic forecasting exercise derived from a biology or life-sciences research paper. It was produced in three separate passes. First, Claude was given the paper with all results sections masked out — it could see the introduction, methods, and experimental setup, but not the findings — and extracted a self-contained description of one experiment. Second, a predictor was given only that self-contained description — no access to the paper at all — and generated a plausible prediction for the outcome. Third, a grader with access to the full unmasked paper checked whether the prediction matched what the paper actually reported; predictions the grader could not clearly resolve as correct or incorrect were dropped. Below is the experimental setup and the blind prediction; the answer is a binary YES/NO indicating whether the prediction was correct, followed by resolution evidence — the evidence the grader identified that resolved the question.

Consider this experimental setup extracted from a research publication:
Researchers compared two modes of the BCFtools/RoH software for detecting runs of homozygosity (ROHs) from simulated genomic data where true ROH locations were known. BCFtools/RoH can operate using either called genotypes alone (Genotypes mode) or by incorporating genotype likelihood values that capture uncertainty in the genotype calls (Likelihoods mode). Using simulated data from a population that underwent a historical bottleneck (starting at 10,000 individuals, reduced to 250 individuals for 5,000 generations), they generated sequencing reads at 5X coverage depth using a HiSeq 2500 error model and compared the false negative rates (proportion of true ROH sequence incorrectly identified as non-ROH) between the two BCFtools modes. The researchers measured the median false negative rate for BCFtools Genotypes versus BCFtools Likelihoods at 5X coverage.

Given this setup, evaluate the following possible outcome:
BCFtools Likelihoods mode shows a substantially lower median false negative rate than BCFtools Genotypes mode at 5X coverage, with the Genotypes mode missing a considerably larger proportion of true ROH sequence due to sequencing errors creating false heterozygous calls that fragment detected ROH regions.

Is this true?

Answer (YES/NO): NO